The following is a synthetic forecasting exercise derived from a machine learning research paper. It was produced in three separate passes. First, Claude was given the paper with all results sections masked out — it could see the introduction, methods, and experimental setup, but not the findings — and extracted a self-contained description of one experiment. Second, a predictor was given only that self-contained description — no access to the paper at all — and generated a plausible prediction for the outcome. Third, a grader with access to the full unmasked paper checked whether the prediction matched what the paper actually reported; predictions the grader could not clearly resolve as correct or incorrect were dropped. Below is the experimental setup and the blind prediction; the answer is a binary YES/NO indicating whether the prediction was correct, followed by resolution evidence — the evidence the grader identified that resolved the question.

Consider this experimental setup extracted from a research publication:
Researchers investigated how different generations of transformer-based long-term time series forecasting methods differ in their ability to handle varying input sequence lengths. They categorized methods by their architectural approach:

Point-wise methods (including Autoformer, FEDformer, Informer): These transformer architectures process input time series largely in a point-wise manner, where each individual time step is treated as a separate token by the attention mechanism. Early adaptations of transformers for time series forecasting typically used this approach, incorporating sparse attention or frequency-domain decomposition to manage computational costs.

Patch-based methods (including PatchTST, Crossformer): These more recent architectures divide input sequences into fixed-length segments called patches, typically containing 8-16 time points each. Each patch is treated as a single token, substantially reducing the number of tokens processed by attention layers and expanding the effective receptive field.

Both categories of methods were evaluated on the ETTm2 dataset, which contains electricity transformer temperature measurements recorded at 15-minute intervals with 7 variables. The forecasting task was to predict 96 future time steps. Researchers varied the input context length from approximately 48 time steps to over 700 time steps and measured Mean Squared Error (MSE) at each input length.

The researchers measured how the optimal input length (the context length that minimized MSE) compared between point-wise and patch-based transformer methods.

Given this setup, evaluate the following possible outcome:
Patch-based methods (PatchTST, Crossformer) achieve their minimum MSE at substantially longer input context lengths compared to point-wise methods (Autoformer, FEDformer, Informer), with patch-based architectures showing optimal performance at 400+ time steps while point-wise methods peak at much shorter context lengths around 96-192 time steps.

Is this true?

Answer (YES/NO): NO